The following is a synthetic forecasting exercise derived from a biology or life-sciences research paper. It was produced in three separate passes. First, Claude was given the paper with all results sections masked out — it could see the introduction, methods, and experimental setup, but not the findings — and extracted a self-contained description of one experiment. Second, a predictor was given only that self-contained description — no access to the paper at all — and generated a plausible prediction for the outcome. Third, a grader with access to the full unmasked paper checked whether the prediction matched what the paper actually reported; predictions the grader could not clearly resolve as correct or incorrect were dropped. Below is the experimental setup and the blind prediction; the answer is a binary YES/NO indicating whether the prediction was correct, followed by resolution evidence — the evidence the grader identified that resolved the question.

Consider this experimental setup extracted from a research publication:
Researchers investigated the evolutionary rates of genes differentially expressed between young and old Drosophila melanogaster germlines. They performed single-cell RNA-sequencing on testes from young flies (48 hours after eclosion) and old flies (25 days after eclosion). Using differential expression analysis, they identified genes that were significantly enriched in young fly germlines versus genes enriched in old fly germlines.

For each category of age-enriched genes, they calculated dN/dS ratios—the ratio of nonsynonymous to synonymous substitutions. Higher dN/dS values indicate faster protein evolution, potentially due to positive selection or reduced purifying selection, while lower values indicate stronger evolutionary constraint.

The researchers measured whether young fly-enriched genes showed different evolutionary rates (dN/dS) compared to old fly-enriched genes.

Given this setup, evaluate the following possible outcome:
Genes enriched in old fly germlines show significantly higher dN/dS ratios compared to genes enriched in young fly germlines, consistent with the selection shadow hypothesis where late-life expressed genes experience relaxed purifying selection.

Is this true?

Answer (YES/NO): NO